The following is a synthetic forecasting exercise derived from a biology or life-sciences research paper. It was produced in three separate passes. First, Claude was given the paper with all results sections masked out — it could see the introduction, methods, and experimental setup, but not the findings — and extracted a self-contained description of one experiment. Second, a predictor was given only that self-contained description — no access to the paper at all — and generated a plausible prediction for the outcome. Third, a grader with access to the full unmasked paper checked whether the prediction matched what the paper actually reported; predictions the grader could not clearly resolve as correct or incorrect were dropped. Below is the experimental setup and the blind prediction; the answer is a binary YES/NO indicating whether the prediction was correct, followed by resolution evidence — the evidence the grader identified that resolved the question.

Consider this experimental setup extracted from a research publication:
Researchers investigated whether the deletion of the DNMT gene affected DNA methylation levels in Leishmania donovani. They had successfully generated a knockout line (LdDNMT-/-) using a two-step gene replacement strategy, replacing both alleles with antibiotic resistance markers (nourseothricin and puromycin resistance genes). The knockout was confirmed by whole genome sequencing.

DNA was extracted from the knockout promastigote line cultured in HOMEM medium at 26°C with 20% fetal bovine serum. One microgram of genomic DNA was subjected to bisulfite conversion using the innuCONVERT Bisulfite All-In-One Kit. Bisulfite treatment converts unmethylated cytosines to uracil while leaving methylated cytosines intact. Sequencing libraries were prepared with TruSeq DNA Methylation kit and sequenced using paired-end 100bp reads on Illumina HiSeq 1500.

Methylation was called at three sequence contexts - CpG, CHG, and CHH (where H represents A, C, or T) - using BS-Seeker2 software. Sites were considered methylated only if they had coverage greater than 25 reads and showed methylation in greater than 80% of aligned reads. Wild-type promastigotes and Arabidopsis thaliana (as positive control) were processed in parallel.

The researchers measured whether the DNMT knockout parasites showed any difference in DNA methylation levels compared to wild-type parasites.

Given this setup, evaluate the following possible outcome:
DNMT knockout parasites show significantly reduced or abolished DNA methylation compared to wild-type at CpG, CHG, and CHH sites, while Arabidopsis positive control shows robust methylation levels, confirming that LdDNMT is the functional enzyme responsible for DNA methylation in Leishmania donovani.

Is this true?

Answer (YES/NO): NO